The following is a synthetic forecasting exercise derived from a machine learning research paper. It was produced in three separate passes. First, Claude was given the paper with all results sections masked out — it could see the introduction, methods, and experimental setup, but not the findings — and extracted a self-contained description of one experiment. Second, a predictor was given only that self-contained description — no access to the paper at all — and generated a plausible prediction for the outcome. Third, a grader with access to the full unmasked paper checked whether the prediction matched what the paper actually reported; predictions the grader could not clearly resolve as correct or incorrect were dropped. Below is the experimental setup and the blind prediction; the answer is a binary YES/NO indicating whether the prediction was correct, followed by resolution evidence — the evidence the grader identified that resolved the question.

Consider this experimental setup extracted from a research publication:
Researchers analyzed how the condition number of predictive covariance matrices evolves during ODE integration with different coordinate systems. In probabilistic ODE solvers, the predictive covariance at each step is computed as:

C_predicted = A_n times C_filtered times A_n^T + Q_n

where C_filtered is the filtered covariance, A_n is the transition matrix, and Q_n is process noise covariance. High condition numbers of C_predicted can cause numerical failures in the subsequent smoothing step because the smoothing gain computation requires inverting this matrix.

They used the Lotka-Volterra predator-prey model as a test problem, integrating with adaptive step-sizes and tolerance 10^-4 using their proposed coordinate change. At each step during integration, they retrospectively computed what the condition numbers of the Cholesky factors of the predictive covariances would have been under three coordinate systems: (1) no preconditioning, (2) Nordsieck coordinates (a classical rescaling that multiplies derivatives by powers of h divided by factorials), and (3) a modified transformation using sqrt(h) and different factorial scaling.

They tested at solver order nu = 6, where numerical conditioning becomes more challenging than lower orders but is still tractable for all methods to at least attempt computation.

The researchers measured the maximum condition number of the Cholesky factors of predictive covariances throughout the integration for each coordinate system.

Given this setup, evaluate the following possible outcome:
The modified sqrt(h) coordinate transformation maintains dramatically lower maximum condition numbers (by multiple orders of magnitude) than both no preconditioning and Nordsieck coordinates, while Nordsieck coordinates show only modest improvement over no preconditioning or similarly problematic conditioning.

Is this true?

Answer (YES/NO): NO